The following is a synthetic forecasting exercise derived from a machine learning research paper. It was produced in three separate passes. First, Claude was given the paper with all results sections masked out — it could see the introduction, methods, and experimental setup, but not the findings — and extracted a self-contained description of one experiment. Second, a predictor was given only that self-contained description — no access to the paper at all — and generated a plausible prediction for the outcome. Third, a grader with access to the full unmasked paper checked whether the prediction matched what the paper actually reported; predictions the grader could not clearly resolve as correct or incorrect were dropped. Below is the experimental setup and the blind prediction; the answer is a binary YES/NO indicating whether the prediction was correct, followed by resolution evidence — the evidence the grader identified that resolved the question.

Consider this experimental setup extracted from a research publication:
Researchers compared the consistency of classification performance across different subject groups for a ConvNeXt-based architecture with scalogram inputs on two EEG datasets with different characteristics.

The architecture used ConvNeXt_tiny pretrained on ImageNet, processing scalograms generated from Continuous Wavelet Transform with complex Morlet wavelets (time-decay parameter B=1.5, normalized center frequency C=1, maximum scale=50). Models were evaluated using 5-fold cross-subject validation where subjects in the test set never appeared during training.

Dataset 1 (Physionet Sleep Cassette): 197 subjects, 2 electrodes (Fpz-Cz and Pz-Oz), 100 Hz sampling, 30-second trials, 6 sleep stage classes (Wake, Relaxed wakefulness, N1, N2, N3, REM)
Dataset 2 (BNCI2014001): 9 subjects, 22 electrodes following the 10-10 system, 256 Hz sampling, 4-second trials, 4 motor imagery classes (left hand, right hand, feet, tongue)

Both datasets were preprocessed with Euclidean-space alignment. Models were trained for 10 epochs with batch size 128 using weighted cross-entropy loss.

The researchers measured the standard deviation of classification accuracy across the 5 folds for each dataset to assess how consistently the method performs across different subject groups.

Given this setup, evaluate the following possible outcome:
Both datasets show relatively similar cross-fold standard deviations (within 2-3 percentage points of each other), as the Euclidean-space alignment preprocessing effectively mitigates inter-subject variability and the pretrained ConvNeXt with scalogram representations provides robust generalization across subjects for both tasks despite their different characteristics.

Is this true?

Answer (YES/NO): YES